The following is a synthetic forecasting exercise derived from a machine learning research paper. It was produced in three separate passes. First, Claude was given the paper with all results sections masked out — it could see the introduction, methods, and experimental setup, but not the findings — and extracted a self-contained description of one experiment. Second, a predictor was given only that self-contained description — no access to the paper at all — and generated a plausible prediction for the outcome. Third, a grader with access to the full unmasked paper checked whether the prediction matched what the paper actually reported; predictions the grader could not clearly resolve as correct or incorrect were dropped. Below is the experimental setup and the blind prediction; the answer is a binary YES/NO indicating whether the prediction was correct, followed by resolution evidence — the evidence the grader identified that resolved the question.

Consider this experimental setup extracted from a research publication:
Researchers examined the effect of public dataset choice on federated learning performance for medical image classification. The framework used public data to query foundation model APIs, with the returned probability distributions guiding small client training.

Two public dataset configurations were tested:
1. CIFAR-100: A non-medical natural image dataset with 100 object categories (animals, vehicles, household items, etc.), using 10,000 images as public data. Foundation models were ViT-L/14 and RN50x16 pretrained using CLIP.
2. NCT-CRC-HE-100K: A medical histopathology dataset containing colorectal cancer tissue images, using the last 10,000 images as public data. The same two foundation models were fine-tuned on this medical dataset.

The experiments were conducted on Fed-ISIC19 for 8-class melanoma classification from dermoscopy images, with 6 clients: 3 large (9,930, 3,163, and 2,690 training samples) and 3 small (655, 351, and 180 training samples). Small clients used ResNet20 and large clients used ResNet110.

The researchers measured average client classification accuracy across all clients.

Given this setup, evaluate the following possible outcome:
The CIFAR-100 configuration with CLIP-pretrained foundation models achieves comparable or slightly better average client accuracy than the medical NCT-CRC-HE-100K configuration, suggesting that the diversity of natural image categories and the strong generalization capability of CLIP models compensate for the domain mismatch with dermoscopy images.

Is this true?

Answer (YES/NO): NO